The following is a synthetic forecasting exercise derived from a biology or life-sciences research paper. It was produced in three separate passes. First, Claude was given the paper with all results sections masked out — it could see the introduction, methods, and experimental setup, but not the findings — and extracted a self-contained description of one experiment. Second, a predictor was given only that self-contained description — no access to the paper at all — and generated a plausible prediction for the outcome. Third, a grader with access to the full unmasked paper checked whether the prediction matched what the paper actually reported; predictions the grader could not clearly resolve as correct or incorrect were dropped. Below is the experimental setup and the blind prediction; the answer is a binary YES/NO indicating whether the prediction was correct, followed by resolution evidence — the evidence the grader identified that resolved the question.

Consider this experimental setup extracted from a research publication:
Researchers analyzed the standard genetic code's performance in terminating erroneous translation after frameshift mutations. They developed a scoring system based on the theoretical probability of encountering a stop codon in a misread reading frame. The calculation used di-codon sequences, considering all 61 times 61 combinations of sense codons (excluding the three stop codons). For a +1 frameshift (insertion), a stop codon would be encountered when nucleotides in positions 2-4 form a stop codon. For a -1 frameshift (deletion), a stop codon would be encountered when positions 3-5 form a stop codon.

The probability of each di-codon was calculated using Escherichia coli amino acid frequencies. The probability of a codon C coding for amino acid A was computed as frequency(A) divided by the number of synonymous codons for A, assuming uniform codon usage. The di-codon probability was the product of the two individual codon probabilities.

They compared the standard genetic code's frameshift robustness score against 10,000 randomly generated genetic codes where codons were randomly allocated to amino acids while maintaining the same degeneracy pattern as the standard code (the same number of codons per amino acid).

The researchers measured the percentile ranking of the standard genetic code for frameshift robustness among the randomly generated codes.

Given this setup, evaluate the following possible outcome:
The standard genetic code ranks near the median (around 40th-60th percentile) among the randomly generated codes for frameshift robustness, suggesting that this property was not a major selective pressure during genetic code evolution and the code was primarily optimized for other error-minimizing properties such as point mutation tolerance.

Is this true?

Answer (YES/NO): NO